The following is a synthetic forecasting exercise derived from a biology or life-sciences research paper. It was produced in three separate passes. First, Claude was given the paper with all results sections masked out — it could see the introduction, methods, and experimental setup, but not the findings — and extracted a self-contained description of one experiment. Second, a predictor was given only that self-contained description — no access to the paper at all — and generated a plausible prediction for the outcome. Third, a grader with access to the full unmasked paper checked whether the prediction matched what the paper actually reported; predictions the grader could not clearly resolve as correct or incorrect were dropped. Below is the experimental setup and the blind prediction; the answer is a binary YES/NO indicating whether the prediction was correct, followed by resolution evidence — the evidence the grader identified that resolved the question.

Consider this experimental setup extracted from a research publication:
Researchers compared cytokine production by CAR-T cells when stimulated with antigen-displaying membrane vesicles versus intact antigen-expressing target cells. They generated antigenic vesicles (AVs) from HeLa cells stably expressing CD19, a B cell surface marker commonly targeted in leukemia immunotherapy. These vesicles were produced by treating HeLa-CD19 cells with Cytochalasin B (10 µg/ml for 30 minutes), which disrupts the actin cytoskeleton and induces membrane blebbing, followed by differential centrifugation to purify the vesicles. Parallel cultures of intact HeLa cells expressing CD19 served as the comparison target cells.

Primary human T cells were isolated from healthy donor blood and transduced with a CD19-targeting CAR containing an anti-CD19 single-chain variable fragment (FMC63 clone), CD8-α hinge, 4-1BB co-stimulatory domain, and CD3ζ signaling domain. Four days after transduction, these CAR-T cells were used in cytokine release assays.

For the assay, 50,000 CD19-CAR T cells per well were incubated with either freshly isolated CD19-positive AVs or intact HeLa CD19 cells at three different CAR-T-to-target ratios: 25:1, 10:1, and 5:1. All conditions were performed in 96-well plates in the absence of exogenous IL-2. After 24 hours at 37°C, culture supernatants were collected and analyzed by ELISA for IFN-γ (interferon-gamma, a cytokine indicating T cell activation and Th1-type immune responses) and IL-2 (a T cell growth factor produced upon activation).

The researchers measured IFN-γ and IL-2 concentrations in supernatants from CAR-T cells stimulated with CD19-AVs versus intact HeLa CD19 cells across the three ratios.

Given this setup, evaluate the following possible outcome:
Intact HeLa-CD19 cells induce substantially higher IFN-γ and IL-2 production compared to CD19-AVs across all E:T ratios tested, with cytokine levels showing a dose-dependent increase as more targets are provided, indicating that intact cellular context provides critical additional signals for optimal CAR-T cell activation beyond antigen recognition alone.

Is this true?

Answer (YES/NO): NO